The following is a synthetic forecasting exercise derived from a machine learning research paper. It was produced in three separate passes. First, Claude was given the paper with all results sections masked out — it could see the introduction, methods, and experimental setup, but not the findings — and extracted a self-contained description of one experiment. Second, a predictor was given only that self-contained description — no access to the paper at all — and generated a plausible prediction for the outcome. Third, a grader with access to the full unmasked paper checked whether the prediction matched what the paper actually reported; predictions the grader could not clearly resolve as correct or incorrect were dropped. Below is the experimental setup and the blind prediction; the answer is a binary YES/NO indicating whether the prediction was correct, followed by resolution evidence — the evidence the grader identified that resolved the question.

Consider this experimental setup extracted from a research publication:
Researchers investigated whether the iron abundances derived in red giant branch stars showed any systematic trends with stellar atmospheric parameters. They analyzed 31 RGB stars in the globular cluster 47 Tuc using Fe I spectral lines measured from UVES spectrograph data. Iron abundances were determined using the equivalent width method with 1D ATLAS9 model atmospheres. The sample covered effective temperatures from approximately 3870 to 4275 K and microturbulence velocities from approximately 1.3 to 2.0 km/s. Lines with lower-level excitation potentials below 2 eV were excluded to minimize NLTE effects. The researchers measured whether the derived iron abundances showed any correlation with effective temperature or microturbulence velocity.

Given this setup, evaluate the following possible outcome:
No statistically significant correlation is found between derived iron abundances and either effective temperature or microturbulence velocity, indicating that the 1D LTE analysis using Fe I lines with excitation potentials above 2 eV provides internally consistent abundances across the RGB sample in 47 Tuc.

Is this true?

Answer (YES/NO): YES